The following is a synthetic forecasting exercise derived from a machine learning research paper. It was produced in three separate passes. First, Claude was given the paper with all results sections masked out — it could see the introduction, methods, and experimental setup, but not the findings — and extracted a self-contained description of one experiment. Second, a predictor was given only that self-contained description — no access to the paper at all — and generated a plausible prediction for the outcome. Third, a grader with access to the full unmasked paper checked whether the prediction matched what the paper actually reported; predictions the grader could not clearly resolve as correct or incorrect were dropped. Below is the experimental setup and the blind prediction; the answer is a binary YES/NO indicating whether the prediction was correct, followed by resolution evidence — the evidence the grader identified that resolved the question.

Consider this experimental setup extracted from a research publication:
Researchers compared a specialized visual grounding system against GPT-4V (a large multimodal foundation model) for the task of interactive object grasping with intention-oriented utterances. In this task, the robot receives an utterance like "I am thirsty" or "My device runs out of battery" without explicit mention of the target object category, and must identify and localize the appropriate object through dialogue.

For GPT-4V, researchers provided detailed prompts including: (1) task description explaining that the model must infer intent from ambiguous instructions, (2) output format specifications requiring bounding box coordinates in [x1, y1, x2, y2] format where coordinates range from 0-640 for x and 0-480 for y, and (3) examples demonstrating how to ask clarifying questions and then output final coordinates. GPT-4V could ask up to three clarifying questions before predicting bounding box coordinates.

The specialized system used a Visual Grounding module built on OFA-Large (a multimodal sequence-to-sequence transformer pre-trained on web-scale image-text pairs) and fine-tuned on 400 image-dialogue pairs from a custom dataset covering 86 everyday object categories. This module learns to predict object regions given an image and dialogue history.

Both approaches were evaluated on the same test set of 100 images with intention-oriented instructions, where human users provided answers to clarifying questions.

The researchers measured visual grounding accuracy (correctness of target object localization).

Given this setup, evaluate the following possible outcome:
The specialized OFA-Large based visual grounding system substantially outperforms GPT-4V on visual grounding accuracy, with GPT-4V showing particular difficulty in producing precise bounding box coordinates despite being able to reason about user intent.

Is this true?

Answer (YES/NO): YES